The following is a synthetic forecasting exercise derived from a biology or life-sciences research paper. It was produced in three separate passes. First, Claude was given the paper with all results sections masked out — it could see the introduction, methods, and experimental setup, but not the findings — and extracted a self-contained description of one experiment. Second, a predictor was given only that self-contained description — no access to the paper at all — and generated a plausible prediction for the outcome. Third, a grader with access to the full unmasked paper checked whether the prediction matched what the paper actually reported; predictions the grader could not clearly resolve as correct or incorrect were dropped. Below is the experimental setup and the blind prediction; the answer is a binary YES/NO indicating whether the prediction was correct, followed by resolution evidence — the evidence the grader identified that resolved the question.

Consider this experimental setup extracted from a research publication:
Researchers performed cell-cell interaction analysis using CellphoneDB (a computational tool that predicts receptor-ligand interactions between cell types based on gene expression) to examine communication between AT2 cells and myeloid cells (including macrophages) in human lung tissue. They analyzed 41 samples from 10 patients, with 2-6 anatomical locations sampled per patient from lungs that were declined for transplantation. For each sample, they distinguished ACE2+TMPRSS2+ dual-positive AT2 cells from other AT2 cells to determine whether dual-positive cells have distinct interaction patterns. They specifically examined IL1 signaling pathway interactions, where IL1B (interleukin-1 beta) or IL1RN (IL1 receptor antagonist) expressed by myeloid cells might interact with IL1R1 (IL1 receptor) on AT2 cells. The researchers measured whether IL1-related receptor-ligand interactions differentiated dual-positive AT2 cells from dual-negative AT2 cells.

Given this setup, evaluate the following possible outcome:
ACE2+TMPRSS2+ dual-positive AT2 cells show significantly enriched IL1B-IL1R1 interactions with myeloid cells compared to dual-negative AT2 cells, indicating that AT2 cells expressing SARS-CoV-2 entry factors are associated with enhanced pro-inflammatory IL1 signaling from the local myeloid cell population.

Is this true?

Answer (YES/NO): NO